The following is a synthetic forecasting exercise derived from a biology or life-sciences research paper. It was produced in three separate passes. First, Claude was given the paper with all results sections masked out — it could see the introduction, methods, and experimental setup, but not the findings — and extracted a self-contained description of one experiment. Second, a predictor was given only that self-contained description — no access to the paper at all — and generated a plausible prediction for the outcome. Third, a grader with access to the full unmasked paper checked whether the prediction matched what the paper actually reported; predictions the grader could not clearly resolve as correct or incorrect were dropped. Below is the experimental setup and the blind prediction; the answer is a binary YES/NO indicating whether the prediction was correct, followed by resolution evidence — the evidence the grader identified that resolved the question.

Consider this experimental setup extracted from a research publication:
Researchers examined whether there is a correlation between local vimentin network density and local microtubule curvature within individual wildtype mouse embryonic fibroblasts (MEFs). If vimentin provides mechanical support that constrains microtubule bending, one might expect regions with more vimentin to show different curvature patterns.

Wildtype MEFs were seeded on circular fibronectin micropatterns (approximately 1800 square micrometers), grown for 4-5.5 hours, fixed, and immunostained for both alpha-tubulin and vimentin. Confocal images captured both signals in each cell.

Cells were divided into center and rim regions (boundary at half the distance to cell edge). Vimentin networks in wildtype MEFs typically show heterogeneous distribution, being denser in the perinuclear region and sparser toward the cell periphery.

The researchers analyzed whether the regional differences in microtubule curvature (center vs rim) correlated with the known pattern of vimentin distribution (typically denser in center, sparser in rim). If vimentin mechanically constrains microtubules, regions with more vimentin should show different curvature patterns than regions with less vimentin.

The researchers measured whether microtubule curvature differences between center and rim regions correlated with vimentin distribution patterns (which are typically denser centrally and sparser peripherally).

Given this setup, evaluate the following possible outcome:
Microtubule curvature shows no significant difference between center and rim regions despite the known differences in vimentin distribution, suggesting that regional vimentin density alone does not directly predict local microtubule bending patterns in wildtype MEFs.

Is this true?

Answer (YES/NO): NO